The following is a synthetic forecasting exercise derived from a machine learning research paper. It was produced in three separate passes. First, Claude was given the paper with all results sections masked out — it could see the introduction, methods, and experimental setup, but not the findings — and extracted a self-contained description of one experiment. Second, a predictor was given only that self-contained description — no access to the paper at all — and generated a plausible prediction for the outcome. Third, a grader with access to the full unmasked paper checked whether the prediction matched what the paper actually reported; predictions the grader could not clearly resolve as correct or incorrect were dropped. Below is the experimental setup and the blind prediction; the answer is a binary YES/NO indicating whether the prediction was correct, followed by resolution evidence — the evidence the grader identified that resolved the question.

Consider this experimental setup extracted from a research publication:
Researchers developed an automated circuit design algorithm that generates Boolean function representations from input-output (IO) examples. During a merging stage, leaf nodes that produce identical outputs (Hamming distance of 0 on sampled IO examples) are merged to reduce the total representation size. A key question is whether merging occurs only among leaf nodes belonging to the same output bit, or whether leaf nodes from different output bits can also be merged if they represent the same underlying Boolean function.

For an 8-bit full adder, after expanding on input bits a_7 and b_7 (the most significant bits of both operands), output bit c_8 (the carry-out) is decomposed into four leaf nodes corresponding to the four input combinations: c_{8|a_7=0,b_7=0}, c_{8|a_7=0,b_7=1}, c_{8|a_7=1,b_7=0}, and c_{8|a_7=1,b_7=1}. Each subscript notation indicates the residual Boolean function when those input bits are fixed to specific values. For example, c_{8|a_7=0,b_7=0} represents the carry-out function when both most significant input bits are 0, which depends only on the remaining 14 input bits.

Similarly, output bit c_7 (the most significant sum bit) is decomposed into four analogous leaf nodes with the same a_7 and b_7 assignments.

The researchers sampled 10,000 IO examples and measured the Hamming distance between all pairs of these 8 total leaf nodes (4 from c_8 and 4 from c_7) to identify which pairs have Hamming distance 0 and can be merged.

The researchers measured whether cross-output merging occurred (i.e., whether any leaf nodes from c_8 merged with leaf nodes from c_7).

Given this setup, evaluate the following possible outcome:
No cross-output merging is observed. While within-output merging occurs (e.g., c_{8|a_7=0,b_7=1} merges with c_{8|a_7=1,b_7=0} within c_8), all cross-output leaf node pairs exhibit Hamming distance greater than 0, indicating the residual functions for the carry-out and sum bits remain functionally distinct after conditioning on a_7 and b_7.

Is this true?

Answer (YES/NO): NO